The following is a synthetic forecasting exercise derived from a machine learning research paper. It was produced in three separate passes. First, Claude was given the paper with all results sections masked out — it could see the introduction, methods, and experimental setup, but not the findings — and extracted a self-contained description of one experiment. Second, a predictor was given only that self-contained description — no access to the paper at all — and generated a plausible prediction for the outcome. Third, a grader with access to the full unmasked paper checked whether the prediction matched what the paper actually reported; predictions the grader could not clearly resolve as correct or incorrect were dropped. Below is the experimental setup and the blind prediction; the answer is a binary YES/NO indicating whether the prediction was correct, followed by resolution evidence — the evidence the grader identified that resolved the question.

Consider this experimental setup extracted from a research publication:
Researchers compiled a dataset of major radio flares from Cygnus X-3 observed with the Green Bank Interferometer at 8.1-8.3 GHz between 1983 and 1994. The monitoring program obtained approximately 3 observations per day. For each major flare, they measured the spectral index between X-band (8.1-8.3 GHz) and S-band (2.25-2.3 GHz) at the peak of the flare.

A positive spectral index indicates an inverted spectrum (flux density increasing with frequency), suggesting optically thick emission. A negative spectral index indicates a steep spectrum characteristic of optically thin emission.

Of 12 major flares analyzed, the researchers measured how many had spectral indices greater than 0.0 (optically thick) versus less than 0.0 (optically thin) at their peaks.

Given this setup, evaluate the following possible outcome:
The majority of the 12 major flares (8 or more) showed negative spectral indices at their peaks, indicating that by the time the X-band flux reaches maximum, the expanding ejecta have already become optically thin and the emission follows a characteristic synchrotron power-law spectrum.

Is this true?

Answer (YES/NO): NO